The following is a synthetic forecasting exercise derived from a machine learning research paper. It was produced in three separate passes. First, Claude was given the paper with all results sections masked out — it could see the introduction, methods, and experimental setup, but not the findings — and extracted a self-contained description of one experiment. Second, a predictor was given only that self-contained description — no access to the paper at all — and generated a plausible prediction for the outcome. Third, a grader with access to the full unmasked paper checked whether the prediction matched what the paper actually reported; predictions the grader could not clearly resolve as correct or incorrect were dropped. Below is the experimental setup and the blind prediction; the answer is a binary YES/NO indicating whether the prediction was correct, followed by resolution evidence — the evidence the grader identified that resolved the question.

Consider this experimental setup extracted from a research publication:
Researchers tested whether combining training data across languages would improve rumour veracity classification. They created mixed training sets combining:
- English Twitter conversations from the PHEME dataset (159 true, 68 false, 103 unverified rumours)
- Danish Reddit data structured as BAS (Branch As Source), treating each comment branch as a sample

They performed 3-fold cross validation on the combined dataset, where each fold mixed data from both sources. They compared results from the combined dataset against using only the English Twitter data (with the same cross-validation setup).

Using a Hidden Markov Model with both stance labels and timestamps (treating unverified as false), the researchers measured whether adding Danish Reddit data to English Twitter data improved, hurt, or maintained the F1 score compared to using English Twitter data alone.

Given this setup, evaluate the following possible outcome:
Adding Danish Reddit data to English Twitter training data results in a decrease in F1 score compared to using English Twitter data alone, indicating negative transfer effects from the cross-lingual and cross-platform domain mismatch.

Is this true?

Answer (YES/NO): NO